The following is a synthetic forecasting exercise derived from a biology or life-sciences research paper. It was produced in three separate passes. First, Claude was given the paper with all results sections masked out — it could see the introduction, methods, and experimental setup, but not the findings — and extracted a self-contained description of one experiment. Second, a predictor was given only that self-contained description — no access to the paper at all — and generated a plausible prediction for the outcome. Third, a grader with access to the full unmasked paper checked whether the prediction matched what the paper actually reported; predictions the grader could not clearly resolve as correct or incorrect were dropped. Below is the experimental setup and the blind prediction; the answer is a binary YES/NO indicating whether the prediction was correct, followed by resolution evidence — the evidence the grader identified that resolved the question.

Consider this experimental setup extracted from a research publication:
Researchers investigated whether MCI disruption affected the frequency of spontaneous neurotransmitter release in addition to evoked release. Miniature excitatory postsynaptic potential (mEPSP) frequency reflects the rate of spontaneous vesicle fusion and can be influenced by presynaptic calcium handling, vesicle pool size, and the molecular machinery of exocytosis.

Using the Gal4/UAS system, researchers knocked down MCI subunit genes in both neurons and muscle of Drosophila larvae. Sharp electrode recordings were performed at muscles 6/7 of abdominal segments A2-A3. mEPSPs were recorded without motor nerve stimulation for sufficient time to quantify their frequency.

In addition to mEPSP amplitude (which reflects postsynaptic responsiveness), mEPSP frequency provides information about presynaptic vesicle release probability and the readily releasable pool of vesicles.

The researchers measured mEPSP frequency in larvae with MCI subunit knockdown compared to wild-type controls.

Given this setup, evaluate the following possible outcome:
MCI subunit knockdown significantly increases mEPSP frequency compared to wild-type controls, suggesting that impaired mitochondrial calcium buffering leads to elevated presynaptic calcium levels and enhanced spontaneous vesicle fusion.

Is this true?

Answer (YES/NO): NO